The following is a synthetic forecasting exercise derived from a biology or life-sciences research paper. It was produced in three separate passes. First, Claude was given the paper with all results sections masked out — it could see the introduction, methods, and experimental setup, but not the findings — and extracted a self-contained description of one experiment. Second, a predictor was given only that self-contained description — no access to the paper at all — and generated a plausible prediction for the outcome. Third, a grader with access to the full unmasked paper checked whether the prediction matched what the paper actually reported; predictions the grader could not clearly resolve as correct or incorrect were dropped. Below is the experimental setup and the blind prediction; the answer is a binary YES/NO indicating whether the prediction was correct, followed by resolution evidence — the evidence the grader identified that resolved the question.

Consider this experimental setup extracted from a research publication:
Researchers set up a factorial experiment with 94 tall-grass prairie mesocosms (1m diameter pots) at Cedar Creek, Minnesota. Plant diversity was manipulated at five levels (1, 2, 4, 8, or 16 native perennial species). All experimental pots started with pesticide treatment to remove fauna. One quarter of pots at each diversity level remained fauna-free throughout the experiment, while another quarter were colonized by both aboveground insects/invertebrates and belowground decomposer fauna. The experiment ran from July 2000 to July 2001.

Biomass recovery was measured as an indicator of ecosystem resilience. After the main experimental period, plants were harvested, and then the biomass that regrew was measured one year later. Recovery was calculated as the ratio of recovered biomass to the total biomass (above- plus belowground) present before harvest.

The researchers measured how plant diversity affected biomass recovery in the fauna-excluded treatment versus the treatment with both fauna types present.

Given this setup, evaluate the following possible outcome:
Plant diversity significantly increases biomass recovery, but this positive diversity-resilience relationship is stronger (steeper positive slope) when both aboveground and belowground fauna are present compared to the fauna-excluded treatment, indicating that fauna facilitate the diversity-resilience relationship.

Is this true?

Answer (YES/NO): NO